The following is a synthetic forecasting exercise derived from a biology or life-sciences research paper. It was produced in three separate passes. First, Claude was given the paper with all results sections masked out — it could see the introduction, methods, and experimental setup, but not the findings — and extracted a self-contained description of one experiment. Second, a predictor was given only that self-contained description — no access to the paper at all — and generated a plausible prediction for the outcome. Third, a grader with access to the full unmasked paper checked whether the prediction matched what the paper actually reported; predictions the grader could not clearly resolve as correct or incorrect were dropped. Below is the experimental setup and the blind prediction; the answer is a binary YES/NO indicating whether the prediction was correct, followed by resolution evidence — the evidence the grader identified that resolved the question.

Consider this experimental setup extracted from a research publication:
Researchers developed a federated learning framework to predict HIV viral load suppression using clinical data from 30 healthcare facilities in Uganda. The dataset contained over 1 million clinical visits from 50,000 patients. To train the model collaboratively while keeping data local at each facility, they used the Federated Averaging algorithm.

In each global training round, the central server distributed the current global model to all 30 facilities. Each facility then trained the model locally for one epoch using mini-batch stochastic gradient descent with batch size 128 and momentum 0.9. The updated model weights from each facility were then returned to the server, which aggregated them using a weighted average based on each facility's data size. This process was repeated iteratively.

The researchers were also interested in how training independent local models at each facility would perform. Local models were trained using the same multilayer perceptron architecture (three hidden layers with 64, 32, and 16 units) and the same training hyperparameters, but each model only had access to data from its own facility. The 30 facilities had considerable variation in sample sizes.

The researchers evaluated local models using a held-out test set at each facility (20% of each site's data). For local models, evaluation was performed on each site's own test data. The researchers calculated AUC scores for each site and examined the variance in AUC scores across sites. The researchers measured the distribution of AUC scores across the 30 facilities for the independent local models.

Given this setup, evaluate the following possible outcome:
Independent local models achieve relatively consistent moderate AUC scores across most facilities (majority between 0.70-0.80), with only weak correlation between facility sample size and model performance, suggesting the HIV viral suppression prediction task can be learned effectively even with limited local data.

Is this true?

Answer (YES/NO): NO